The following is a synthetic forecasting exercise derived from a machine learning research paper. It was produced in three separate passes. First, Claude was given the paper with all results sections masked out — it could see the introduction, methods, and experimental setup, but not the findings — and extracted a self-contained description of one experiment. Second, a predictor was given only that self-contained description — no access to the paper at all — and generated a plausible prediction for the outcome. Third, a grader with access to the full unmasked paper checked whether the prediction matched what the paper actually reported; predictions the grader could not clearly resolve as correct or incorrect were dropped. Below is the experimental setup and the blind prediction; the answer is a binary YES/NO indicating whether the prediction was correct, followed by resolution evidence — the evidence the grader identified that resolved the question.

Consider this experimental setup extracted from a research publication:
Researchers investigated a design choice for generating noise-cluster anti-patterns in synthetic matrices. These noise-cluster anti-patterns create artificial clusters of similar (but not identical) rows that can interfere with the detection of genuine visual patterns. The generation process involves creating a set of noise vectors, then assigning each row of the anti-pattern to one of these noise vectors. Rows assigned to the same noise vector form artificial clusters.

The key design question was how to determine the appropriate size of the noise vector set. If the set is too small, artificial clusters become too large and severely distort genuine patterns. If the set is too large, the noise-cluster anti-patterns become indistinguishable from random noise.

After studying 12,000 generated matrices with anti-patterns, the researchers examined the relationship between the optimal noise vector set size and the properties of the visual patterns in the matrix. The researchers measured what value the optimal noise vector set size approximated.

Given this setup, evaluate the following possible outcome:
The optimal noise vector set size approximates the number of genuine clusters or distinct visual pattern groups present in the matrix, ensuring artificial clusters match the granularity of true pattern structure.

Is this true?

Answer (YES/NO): NO